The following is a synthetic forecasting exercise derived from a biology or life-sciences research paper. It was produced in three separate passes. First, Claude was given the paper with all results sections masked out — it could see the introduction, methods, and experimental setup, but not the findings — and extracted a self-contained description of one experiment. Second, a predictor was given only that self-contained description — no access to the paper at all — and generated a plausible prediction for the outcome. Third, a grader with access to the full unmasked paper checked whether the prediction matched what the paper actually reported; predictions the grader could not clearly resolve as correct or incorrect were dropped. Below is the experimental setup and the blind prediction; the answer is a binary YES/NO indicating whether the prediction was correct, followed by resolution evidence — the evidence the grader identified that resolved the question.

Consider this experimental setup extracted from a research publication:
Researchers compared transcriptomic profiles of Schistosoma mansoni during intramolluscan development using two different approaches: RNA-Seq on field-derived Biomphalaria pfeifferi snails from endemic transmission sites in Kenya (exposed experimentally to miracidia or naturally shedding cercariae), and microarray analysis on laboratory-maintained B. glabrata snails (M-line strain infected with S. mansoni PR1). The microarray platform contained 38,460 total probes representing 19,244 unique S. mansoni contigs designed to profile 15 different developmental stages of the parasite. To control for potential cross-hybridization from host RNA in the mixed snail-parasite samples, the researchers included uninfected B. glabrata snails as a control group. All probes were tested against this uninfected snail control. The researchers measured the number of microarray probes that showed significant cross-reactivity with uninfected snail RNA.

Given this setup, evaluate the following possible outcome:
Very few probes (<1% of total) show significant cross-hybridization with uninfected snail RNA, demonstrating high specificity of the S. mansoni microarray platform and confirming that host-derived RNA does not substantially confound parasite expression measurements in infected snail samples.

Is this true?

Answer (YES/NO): NO